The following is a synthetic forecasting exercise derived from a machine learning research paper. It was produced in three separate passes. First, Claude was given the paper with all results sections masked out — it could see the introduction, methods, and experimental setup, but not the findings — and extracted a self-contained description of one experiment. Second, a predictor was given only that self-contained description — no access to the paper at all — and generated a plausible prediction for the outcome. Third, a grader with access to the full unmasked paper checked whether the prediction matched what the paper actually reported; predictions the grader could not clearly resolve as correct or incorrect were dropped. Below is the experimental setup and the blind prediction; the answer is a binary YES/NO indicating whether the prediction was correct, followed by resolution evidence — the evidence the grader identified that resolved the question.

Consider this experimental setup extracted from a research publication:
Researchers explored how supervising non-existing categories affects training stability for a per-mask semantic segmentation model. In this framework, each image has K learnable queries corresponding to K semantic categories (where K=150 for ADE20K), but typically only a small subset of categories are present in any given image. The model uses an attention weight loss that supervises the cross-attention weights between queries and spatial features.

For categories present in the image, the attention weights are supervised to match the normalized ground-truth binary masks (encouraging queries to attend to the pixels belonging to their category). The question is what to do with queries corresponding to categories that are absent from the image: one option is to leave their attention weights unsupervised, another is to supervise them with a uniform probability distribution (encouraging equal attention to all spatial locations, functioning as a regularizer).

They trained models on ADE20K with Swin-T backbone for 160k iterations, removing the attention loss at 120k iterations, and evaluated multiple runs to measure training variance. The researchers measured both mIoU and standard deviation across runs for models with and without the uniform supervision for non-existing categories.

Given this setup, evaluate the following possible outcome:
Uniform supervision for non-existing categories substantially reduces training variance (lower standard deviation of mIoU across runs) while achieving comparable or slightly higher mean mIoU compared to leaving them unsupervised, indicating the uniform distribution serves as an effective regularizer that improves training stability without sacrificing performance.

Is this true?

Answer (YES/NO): YES